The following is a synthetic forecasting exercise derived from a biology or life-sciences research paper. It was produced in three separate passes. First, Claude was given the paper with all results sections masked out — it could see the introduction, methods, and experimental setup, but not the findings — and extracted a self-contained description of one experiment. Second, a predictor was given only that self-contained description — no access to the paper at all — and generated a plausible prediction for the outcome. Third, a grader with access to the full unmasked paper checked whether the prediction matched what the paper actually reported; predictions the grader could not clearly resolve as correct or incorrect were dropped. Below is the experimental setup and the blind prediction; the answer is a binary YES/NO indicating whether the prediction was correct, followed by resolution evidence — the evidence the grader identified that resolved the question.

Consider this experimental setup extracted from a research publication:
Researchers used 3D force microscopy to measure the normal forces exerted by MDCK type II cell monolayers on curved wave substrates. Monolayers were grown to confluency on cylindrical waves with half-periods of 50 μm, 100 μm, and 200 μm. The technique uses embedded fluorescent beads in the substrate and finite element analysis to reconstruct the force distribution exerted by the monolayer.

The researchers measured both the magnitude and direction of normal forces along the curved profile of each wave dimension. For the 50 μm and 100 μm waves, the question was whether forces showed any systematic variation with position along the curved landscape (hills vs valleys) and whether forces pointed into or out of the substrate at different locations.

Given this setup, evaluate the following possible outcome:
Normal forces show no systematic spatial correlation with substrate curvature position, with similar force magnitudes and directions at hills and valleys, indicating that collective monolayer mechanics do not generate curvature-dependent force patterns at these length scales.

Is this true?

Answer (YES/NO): NO